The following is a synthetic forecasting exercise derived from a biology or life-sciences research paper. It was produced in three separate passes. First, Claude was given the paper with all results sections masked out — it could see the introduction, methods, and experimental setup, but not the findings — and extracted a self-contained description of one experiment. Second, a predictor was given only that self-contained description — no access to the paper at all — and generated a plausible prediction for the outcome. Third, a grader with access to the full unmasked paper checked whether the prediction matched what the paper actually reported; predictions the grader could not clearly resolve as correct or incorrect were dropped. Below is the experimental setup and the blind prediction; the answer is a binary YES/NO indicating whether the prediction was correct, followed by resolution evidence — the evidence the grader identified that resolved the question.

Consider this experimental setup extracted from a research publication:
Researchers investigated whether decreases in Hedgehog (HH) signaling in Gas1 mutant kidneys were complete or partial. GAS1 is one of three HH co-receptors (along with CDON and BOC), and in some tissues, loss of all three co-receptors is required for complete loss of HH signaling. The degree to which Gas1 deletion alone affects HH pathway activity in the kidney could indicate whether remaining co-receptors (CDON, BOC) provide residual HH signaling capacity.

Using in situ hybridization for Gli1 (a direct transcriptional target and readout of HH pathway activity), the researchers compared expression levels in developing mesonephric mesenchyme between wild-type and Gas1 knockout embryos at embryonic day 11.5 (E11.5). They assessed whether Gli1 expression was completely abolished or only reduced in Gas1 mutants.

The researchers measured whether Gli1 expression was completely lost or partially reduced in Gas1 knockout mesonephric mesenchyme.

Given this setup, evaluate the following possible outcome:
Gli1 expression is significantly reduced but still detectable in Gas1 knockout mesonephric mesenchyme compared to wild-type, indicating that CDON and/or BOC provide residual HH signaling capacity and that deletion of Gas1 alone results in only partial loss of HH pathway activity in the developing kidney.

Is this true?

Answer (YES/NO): YES